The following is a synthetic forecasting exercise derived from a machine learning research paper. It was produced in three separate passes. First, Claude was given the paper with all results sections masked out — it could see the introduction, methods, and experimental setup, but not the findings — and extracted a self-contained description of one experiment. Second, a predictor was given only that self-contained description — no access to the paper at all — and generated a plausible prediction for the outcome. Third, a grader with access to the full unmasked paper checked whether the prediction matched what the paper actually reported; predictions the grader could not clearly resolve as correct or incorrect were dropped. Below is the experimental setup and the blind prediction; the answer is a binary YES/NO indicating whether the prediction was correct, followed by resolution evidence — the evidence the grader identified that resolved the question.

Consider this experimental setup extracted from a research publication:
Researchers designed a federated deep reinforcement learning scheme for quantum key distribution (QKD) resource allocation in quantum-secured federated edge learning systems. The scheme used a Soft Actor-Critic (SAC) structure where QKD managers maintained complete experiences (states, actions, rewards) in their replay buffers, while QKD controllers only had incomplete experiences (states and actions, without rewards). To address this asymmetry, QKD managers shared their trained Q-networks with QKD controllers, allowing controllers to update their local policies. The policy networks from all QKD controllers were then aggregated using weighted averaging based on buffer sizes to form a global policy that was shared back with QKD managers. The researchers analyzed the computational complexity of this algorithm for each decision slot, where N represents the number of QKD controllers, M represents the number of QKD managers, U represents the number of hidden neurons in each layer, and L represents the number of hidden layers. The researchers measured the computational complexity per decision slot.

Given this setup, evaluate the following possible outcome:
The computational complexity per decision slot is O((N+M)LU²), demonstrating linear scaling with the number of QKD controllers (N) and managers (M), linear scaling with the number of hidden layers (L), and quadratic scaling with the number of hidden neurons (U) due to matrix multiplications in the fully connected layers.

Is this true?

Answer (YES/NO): NO